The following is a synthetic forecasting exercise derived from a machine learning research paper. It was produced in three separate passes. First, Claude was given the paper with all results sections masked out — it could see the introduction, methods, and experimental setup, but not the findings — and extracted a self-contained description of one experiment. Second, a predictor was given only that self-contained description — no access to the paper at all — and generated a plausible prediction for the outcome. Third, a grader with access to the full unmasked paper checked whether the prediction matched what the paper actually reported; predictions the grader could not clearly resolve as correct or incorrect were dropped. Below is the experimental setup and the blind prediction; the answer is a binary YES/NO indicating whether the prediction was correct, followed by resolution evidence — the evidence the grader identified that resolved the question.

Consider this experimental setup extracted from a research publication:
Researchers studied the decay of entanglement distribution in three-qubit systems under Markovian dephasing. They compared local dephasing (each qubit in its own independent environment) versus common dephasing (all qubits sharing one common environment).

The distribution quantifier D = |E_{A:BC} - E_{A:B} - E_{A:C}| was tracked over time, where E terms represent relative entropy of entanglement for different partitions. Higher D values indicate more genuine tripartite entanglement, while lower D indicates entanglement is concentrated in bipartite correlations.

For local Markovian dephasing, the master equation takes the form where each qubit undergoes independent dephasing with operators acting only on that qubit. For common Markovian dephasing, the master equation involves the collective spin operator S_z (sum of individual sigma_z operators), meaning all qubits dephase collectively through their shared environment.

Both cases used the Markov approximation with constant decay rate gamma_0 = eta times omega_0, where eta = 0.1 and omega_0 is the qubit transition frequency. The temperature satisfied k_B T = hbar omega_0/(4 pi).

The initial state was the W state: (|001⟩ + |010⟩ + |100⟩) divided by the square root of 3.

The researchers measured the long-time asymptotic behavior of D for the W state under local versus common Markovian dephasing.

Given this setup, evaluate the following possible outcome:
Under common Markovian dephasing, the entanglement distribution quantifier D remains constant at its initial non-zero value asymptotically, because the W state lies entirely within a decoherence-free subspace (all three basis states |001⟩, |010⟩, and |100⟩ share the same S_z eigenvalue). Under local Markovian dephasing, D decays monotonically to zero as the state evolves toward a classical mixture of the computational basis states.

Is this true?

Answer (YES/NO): YES